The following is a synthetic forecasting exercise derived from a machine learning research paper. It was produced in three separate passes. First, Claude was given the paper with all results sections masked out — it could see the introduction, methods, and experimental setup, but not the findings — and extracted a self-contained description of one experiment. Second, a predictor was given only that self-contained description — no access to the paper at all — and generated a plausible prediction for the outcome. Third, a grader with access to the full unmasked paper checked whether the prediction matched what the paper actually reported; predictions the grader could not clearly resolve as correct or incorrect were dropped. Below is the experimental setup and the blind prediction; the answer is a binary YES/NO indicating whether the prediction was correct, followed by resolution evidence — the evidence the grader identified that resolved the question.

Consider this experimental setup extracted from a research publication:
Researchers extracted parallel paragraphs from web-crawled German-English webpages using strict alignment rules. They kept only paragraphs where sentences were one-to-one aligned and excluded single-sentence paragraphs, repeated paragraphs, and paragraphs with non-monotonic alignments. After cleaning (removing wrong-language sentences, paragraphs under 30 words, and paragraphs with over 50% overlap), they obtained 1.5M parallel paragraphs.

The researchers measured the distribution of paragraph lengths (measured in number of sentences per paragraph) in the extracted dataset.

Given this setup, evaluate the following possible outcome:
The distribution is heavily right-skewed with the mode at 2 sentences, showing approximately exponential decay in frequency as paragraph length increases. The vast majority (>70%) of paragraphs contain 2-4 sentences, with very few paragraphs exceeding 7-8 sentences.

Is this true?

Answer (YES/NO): NO